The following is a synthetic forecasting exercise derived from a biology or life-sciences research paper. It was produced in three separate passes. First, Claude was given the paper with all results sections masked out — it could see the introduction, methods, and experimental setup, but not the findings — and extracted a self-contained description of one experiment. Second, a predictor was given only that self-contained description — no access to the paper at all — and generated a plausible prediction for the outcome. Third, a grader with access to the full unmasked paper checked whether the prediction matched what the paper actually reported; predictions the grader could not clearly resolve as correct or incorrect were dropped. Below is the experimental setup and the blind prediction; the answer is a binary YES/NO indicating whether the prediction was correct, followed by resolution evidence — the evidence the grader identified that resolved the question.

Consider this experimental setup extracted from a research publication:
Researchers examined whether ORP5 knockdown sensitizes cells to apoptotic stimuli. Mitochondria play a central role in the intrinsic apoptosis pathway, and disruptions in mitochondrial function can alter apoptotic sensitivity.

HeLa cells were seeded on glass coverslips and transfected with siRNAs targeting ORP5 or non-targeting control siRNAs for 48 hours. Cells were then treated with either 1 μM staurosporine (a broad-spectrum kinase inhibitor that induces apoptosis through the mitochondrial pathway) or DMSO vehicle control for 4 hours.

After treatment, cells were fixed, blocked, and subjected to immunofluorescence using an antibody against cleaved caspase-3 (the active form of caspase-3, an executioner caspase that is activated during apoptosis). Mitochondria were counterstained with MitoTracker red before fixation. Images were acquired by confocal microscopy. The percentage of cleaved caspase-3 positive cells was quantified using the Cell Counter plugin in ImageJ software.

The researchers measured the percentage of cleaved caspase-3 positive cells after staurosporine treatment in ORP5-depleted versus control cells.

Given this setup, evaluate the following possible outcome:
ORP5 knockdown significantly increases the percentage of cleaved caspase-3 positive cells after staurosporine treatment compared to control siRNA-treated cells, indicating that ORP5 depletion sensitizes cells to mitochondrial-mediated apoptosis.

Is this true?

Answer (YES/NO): NO